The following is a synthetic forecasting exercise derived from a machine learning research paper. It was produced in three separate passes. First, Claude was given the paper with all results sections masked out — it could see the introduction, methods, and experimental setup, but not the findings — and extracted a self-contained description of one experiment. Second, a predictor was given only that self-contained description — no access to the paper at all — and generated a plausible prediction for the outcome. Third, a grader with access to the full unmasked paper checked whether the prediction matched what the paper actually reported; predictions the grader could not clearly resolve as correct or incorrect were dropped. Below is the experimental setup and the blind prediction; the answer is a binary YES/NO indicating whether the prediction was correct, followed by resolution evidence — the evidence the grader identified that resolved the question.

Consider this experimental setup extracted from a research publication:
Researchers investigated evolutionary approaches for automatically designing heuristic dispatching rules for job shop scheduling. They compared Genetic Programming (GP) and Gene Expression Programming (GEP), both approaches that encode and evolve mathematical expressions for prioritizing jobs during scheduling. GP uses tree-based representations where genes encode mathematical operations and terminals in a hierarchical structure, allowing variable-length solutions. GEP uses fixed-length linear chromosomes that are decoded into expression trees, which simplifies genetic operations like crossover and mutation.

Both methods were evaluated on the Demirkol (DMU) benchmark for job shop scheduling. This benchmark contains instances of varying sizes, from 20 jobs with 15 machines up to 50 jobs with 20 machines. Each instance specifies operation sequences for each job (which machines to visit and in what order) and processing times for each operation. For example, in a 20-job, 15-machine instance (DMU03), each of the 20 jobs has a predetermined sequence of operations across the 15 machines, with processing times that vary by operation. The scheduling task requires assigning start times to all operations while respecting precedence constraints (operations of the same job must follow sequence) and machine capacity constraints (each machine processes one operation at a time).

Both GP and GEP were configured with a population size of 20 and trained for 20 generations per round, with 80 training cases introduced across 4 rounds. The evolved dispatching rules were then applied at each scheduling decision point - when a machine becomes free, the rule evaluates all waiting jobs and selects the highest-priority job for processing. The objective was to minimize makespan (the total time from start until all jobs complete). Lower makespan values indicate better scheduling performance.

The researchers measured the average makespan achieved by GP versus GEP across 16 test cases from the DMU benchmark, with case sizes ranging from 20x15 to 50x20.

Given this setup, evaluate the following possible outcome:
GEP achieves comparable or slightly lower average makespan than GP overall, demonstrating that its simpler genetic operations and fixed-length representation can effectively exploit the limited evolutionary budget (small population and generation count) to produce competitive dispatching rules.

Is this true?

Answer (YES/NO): NO